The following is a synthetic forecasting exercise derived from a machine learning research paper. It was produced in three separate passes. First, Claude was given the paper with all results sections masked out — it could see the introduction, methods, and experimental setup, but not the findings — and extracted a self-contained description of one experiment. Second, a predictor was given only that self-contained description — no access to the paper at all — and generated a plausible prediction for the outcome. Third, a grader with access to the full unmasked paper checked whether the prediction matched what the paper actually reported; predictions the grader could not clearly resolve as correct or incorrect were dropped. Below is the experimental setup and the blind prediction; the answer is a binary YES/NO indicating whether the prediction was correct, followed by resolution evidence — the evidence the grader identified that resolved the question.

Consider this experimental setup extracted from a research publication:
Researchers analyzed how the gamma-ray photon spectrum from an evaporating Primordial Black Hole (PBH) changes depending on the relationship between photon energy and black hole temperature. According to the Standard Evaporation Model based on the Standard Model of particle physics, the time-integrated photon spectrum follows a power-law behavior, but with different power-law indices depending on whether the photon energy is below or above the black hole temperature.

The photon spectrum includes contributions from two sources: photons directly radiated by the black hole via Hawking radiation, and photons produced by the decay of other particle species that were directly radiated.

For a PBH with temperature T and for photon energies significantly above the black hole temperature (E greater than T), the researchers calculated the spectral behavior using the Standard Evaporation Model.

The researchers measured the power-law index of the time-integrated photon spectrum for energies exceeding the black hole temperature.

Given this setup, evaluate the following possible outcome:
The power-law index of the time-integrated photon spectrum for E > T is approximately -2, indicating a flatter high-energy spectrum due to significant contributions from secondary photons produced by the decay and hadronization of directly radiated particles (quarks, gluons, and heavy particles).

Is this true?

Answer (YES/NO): NO